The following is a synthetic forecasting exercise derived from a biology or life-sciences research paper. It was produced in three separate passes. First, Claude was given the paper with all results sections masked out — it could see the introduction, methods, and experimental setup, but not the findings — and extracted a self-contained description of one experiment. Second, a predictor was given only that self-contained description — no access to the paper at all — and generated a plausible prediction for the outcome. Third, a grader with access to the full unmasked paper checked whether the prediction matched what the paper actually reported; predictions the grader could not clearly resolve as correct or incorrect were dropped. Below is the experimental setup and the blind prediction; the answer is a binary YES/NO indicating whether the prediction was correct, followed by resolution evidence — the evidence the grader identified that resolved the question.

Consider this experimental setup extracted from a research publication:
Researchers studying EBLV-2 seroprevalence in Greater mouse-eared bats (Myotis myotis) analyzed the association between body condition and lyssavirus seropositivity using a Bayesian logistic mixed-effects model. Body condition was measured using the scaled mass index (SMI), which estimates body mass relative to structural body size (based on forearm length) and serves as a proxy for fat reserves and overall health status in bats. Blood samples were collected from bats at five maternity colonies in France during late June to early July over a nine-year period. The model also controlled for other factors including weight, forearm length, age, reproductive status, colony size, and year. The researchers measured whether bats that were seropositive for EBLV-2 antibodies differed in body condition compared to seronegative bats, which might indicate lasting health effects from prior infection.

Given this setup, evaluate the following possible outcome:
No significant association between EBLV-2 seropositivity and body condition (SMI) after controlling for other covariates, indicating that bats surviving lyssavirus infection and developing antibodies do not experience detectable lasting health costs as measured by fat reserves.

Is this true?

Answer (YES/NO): YES